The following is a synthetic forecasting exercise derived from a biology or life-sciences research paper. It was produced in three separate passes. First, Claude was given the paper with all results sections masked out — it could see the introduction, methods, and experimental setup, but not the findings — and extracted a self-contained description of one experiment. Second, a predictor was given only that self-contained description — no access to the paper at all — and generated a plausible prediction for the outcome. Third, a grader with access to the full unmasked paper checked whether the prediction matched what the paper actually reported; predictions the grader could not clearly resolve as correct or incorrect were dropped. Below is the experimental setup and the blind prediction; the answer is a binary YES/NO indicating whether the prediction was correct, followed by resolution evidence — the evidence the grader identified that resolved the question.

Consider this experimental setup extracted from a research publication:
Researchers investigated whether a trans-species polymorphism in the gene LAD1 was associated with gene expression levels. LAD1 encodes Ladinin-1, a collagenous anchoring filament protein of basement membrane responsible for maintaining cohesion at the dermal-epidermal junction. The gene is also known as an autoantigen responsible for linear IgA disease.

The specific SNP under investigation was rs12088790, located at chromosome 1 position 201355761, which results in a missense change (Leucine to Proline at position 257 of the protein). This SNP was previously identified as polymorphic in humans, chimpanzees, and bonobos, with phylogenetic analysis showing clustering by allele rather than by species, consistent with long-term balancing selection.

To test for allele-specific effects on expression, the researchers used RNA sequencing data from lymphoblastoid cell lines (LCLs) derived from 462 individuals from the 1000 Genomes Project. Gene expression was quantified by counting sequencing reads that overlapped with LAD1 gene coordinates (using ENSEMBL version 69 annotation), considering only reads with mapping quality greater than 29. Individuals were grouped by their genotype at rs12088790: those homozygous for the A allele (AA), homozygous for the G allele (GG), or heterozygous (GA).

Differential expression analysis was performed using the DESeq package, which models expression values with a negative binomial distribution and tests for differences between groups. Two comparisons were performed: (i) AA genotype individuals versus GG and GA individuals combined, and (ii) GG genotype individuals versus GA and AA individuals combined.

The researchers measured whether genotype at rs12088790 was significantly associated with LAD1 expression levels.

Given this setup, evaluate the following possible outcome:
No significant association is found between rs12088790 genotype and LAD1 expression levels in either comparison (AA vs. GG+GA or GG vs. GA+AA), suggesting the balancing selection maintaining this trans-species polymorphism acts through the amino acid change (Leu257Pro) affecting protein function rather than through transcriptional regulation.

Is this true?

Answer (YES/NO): NO